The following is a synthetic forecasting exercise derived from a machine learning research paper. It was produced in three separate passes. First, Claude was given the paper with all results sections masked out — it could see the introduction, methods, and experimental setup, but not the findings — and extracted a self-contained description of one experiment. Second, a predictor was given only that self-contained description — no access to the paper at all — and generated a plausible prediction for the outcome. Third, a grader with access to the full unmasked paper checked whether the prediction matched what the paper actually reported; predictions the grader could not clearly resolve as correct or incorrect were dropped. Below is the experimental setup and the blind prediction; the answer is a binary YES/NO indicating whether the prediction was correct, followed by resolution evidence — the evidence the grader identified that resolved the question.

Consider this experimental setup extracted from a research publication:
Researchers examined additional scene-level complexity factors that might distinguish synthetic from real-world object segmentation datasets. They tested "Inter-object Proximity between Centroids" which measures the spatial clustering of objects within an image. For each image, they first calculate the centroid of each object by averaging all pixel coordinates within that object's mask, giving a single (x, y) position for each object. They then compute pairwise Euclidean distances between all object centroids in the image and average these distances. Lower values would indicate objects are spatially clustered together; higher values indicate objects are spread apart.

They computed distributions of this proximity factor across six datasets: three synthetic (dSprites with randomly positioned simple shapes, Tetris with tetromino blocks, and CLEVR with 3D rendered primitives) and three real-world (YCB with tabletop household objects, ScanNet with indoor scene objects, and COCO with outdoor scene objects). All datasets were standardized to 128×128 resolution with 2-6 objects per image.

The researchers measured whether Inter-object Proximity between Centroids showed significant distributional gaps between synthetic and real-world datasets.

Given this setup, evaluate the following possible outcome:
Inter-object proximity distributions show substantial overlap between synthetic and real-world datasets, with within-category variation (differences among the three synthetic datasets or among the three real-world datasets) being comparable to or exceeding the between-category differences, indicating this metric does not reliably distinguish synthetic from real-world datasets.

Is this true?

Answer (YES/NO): YES